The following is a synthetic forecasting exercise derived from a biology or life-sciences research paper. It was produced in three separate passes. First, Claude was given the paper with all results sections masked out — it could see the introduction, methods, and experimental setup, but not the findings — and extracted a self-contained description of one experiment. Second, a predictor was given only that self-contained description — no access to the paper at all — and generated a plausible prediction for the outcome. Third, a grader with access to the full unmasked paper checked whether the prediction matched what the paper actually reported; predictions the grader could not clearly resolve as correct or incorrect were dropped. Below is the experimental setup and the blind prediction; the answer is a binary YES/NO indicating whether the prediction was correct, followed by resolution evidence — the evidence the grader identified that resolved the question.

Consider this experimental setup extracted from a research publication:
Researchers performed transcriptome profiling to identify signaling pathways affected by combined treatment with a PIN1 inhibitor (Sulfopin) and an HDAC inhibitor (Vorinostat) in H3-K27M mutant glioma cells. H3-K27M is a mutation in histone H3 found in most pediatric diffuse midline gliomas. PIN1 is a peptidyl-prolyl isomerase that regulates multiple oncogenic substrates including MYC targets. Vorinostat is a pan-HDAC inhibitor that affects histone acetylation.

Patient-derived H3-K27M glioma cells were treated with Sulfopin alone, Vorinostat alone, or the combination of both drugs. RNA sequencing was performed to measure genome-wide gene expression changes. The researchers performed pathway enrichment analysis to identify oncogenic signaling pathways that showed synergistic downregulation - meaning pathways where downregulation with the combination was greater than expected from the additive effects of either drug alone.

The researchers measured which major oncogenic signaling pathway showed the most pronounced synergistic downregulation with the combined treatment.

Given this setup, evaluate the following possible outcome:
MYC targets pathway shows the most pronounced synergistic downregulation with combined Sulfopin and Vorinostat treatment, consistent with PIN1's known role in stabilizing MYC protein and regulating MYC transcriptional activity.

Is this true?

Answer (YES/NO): NO